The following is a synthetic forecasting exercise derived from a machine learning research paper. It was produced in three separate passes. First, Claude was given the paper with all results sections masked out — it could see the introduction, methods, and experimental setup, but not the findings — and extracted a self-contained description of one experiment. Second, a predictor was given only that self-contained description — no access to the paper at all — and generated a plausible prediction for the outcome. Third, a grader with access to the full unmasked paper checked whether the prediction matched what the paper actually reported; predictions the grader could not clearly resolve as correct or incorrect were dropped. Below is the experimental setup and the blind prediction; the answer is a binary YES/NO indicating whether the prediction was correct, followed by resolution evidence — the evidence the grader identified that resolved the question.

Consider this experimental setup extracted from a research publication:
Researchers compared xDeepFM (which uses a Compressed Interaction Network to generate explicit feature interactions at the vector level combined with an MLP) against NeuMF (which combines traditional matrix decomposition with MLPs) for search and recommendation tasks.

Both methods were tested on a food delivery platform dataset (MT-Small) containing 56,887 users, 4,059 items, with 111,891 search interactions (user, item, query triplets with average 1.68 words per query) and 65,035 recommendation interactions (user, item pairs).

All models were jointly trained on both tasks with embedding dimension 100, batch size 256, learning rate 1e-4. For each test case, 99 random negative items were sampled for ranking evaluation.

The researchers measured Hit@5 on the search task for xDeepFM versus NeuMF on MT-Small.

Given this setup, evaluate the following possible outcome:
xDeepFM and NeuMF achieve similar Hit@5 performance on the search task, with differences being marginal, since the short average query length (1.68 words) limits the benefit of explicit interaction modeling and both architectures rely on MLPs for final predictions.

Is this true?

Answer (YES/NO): NO